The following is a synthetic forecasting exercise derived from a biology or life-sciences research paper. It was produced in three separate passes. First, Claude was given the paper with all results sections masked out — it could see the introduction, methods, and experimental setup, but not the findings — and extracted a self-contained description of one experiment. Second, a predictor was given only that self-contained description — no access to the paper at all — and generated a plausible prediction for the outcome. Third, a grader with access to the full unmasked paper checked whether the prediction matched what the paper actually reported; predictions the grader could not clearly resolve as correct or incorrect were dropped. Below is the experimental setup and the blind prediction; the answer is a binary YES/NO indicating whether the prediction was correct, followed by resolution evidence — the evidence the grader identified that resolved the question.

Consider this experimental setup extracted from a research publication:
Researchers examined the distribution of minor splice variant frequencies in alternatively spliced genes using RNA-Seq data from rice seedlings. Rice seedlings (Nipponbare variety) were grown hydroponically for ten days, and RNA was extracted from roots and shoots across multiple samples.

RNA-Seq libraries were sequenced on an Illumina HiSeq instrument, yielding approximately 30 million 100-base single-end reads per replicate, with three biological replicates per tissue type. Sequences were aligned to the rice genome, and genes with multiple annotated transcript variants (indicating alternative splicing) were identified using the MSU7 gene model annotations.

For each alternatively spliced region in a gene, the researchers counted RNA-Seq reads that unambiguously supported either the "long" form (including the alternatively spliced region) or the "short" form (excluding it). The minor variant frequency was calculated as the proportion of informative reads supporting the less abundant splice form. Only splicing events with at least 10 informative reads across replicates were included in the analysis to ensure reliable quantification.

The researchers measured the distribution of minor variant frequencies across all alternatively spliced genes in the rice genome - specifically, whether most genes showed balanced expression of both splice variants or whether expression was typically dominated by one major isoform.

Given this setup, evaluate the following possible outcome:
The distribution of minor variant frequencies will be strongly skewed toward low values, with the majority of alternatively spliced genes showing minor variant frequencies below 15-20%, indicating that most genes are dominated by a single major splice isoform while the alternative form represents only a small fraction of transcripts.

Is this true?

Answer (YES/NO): YES